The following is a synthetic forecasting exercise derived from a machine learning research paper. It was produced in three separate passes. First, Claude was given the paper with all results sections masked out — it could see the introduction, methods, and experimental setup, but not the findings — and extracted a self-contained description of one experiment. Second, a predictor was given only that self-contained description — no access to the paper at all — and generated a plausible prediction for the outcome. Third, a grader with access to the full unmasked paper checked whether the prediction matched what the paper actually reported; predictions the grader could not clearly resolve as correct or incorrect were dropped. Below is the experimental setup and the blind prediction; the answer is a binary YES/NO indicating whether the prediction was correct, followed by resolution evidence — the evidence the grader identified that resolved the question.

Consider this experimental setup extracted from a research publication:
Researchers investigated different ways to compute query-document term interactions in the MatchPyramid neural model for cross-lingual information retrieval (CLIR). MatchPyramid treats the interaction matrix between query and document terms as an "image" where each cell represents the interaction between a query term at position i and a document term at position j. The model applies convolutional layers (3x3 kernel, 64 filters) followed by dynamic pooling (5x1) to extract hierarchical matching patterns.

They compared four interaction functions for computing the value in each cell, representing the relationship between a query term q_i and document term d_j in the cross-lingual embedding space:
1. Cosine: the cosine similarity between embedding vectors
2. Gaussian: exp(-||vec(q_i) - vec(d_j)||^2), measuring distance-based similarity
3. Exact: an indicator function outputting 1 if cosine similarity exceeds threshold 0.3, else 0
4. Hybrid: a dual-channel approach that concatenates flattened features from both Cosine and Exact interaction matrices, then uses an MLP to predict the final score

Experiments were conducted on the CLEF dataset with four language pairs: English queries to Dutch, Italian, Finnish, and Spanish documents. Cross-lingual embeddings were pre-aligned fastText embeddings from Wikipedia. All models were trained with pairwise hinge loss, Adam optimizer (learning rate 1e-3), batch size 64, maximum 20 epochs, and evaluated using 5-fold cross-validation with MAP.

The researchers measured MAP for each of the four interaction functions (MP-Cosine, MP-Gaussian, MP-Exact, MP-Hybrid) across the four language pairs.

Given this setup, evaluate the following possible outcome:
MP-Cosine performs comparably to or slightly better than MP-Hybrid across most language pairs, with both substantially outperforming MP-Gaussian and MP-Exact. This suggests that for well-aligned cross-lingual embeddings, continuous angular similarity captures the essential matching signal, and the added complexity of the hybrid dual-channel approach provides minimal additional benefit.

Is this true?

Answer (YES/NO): YES